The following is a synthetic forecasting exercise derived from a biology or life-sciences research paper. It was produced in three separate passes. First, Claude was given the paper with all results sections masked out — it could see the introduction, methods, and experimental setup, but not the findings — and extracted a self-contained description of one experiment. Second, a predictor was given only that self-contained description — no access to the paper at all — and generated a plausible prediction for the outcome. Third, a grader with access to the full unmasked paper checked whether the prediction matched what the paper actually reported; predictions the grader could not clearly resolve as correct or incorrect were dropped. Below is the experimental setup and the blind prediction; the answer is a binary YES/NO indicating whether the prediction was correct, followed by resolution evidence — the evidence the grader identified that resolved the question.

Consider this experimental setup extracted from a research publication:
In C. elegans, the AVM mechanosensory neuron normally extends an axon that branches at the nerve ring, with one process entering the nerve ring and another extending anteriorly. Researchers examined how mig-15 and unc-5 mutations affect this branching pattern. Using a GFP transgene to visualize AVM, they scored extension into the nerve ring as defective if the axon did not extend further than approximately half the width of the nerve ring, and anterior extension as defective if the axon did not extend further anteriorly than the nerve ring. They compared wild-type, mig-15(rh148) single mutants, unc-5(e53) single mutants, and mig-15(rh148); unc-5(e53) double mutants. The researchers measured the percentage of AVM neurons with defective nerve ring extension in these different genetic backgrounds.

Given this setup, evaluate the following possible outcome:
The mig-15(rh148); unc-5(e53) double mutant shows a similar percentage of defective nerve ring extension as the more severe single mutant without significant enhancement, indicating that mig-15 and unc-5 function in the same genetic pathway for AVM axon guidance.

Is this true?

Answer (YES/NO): NO